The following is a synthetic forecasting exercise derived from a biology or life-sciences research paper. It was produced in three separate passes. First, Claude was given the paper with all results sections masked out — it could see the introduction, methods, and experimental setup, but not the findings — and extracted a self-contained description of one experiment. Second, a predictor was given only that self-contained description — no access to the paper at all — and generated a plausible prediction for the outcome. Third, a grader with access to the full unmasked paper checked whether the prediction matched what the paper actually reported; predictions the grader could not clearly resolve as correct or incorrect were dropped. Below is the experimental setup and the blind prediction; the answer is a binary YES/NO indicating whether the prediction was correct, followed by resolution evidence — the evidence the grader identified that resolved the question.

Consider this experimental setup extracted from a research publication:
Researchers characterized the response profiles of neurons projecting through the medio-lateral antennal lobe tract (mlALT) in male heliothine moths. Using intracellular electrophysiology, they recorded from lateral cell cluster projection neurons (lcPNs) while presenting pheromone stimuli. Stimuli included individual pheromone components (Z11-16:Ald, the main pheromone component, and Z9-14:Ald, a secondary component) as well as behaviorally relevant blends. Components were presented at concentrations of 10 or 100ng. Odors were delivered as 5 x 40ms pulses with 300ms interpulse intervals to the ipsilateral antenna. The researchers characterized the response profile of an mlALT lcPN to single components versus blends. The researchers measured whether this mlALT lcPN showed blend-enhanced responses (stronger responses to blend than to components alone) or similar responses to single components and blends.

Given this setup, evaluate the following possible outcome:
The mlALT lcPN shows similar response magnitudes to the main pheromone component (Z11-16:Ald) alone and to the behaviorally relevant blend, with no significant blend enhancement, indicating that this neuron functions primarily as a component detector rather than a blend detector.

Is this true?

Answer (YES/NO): YES